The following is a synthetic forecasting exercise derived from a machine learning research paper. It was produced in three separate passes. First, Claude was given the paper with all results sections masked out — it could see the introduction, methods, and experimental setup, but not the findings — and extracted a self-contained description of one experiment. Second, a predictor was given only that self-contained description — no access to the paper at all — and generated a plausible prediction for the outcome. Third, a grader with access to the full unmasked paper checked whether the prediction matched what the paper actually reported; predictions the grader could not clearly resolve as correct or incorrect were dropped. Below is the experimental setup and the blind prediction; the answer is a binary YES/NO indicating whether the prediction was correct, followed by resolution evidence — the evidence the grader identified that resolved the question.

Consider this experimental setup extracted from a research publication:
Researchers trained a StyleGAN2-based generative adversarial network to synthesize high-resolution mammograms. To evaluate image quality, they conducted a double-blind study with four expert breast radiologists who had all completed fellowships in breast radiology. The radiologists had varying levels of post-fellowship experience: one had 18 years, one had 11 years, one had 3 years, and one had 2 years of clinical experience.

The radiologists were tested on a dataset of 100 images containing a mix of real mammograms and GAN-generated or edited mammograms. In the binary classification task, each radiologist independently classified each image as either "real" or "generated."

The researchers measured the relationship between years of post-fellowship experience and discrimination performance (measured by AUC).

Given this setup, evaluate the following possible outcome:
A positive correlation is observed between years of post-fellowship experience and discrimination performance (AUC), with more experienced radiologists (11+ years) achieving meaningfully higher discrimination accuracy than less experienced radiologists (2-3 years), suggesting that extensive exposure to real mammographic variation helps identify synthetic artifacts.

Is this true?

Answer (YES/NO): NO